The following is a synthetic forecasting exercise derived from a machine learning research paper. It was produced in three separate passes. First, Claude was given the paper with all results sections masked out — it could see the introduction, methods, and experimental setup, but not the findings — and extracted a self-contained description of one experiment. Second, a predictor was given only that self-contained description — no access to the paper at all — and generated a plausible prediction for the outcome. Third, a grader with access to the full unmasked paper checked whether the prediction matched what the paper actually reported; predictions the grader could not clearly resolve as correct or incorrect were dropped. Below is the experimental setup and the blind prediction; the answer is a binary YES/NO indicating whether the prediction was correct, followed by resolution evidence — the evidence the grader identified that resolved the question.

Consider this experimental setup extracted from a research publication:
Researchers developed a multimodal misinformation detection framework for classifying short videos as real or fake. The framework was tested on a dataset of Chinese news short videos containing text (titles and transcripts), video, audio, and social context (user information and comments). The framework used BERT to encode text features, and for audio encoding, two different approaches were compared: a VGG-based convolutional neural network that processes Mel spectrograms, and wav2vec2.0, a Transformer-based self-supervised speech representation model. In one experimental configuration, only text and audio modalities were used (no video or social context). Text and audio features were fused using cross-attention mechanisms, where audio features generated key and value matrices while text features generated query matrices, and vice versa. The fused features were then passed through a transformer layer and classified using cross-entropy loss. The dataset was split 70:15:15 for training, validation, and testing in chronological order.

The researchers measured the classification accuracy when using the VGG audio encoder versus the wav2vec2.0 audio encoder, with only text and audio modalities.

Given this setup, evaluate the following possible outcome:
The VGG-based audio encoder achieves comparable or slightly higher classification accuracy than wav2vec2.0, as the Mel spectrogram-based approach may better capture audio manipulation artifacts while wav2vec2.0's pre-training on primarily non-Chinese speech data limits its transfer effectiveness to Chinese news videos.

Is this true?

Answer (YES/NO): NO